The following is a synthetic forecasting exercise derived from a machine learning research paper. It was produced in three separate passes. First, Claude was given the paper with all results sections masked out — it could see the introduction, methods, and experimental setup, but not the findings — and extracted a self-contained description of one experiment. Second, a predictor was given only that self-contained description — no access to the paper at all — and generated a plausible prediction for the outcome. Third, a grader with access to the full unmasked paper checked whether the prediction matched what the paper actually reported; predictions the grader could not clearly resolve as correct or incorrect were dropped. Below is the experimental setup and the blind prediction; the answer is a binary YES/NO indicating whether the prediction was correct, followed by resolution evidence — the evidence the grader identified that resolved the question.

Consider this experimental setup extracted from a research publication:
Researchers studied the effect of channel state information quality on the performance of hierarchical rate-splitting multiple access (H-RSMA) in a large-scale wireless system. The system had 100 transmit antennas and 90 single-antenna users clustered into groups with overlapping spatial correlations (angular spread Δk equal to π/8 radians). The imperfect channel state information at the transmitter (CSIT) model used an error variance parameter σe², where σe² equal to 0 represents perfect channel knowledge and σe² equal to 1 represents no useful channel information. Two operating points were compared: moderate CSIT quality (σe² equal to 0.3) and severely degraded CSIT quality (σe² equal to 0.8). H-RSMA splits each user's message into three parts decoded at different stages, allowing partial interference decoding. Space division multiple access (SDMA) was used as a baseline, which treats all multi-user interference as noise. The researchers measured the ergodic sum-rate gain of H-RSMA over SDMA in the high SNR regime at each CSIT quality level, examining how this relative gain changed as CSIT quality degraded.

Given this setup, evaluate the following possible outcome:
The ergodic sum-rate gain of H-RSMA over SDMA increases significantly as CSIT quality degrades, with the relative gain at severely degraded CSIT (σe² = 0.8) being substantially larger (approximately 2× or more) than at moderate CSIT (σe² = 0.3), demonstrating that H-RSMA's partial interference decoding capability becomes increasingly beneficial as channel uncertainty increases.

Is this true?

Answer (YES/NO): NO